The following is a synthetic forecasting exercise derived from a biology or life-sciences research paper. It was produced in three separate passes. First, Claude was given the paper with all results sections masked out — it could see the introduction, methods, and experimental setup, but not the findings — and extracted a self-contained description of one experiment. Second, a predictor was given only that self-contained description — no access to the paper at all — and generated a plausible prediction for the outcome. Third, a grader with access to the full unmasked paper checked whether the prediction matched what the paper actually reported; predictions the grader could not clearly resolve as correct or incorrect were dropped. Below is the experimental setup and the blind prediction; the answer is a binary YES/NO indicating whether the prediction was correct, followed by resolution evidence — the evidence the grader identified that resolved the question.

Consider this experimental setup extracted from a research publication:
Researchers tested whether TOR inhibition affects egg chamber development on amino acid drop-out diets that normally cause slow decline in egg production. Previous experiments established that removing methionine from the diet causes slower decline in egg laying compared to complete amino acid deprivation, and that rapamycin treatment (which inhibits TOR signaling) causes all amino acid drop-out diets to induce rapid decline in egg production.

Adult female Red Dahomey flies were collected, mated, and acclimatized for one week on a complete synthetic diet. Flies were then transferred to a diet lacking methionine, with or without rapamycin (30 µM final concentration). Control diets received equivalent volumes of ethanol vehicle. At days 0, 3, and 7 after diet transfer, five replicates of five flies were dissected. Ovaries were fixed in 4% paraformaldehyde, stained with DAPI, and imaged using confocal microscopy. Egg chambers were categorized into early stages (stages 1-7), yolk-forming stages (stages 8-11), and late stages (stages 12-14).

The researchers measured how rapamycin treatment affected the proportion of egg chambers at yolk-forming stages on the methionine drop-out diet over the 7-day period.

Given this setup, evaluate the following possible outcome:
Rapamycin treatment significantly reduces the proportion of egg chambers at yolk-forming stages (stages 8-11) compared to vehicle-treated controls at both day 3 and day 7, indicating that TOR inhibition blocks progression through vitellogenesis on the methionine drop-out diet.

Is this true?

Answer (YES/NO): YES